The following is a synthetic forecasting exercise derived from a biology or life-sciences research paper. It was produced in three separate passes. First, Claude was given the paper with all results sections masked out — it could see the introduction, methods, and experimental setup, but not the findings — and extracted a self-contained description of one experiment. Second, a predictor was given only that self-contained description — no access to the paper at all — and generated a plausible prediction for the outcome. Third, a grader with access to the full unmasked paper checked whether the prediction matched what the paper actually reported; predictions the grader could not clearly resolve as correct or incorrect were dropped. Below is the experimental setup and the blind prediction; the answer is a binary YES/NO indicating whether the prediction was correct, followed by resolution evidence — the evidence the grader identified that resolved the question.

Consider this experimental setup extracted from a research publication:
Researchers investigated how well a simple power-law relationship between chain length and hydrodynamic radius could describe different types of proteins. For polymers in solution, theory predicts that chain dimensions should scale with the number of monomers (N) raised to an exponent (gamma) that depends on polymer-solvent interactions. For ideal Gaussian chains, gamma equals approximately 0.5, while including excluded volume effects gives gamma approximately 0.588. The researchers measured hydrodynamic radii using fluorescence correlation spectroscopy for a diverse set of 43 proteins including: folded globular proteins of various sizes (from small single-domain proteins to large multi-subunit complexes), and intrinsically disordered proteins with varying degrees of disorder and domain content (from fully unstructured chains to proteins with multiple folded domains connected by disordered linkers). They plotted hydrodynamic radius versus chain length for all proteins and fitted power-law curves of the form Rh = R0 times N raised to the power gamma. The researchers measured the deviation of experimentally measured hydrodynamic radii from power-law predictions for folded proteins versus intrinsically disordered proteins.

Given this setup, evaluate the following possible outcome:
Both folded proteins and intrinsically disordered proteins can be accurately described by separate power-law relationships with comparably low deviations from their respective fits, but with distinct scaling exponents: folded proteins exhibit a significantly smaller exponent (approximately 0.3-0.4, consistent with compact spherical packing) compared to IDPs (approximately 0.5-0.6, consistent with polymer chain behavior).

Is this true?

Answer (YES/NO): NO